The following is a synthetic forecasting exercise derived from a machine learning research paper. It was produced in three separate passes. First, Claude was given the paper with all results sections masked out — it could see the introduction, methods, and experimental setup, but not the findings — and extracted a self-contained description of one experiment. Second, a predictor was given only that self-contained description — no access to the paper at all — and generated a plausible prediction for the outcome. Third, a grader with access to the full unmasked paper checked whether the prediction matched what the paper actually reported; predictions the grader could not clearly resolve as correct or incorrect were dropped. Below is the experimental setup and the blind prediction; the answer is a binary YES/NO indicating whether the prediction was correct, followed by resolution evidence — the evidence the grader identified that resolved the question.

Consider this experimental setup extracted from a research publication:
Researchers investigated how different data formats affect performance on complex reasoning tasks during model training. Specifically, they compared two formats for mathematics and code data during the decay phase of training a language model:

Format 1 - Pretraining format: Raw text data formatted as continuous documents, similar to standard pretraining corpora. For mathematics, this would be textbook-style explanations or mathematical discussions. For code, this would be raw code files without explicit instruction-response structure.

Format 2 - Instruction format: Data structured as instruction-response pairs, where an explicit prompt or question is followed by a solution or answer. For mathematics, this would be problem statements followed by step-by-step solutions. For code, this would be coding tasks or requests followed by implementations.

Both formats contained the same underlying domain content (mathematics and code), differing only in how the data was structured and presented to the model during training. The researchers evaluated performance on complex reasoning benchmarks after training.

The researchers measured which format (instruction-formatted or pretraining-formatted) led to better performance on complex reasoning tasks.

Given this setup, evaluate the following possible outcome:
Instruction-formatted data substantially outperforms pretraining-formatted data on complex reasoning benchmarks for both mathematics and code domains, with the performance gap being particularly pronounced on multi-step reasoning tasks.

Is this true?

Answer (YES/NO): NO